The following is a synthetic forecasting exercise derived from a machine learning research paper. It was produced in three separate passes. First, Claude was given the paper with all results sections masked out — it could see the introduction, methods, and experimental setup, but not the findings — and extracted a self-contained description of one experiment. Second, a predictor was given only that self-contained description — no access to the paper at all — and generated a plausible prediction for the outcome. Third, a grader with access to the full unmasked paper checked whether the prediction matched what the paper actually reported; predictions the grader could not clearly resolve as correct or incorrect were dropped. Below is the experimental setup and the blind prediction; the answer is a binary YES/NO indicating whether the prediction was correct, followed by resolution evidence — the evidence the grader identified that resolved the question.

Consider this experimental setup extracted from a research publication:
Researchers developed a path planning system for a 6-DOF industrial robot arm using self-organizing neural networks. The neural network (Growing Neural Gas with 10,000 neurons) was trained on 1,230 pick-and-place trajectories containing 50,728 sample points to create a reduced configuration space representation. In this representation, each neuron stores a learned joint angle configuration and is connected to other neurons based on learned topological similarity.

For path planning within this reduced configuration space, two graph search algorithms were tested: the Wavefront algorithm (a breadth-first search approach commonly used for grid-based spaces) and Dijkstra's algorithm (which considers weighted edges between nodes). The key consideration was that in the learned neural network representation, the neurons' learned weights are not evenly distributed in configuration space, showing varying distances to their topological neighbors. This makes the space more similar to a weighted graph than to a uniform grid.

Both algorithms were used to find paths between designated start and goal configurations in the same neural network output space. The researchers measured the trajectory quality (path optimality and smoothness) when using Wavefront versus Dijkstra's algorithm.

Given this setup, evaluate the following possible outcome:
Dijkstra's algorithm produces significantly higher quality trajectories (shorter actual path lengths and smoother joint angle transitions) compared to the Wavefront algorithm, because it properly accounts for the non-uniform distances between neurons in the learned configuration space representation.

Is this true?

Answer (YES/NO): NO